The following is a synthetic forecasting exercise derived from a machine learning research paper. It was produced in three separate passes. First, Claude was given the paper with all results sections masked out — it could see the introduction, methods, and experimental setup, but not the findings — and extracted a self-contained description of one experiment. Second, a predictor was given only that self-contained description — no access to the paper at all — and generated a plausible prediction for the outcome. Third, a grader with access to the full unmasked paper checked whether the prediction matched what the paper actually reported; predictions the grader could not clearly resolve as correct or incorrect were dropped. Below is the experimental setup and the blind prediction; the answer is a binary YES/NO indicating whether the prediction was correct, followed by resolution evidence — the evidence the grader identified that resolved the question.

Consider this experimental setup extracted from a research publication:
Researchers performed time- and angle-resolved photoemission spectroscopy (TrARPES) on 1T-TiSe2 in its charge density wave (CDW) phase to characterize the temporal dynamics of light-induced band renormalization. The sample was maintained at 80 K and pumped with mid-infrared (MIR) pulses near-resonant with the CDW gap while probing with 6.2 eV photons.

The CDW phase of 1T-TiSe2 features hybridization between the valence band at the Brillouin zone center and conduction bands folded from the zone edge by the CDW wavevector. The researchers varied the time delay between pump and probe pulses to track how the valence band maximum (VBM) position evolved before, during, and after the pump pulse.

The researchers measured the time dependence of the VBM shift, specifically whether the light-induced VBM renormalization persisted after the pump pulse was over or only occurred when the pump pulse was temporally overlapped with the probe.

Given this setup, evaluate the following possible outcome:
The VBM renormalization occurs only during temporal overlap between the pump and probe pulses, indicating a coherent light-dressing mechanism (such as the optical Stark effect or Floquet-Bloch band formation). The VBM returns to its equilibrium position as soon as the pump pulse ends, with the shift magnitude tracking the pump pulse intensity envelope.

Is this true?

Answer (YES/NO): YES